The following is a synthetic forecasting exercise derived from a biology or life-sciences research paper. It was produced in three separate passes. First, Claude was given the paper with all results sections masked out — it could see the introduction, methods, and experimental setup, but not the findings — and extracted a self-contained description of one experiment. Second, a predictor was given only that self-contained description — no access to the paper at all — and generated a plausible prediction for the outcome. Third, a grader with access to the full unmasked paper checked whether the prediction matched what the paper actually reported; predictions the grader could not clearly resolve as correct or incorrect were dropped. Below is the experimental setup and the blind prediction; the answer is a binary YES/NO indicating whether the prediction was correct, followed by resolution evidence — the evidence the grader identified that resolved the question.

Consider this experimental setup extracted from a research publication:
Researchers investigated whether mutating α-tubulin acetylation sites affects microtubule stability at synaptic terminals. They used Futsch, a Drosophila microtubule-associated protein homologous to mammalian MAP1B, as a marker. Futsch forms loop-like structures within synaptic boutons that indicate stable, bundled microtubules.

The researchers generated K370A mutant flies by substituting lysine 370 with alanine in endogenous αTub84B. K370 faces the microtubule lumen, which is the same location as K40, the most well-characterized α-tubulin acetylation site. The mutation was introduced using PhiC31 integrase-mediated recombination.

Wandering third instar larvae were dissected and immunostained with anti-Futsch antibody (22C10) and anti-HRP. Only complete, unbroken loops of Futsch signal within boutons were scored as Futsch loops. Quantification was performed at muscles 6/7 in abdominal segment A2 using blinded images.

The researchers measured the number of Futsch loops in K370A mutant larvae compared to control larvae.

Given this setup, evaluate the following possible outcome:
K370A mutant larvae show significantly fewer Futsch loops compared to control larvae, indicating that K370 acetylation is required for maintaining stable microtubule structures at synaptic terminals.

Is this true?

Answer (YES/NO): NO